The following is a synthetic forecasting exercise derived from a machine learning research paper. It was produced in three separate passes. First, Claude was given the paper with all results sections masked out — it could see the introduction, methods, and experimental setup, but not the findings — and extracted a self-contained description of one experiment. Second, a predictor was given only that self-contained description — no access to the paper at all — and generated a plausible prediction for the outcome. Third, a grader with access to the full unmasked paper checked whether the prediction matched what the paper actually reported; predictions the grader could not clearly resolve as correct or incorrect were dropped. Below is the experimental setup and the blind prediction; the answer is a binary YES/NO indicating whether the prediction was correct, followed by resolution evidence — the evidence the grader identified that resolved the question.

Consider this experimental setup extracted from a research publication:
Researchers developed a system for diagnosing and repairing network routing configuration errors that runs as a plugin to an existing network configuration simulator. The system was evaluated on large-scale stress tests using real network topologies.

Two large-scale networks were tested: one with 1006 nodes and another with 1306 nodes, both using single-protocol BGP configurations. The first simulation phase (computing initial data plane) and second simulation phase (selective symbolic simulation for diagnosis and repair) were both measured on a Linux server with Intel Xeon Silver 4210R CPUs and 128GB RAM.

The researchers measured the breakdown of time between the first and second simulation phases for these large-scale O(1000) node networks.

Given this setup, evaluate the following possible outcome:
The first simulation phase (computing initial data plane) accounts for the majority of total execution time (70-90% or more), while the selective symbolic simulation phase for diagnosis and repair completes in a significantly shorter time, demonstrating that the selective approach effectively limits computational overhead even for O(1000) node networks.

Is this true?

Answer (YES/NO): YES